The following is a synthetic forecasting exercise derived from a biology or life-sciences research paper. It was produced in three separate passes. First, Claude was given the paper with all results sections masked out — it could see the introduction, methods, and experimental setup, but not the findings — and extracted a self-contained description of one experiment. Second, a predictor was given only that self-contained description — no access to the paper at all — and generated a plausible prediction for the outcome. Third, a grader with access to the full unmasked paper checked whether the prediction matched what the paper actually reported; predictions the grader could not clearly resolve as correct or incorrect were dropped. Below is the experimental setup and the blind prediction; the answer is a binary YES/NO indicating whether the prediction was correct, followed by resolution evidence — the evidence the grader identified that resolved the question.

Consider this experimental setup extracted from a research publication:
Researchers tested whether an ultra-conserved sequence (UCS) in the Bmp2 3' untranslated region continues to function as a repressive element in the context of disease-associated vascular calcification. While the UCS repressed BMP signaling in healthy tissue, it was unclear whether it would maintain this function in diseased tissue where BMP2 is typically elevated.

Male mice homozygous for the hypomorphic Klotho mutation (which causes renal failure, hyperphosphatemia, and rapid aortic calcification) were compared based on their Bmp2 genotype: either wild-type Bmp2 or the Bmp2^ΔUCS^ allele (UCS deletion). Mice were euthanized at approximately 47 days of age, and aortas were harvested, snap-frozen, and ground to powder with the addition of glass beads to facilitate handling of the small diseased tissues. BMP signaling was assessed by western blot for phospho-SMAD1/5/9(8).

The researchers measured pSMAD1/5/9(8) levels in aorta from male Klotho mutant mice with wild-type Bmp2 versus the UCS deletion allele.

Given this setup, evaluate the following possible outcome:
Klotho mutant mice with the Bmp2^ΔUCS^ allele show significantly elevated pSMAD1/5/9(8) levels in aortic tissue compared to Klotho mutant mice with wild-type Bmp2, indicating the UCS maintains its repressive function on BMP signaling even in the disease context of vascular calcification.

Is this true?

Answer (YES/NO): YES